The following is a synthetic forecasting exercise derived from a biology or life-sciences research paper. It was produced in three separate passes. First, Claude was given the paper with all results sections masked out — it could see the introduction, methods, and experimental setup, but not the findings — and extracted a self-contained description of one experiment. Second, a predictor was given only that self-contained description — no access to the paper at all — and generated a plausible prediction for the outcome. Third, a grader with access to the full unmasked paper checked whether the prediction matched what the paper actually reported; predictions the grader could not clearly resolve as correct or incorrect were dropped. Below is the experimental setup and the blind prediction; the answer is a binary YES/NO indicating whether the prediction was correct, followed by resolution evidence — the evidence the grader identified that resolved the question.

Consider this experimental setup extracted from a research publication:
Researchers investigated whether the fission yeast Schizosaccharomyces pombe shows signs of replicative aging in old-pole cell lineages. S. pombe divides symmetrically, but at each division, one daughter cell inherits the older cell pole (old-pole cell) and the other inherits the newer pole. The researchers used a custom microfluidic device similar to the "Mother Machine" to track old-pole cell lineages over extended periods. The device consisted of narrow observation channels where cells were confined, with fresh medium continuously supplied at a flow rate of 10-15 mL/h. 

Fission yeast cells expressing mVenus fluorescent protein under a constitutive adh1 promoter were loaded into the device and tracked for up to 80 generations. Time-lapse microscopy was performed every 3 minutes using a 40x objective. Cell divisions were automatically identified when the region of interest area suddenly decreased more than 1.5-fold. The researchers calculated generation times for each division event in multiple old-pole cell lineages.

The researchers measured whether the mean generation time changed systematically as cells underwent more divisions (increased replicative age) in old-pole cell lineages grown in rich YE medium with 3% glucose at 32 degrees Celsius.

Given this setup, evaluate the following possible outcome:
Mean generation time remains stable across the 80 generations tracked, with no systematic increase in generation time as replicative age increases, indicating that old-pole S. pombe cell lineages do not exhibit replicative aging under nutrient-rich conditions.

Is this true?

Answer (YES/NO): YES